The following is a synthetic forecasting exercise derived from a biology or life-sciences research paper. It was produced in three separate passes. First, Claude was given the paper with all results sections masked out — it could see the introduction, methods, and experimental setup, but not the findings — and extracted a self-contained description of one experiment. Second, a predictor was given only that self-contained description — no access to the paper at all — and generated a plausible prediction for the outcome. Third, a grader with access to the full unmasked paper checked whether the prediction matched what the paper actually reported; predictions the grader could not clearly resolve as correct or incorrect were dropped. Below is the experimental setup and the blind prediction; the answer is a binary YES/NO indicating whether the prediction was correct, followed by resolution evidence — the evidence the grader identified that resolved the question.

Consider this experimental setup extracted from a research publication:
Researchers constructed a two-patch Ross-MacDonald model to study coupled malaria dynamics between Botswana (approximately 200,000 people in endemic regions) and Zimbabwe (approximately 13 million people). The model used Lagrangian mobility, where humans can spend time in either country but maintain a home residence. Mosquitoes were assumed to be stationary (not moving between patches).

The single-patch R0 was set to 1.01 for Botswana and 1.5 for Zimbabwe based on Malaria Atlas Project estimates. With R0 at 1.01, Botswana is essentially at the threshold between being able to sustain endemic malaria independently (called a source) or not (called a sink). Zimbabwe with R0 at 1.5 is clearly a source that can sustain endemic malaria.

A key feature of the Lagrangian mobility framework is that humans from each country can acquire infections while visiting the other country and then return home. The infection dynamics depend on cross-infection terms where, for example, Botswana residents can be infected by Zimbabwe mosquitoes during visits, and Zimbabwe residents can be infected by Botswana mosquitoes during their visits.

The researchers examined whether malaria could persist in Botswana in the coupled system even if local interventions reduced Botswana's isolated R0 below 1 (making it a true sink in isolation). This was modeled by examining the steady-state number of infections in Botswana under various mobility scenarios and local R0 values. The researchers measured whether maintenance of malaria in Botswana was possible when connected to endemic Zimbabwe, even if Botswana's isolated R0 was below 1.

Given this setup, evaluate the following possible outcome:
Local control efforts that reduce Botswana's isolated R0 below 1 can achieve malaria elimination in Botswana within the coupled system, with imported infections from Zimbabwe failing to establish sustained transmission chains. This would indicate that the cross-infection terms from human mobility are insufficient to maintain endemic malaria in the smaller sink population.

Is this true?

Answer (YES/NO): NO